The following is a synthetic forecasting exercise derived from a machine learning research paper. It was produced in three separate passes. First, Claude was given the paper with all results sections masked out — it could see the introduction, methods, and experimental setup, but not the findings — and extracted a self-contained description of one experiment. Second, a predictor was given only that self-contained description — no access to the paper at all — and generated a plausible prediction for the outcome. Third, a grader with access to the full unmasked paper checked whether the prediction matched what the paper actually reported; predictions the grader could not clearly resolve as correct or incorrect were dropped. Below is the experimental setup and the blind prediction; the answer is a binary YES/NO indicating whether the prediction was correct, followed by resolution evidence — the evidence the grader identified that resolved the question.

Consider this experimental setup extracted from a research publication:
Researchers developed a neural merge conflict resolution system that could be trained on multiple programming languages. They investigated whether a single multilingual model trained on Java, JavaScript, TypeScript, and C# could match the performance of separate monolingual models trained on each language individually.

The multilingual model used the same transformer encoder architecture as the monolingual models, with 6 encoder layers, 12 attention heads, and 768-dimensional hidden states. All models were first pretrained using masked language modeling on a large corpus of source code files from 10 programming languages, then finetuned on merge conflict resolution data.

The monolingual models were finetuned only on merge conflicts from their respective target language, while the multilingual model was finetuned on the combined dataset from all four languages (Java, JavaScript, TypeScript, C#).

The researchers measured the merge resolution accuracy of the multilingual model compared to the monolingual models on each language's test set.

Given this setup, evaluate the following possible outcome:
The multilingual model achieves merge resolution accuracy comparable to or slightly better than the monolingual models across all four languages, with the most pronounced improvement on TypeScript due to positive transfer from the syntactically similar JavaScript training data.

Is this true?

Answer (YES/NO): NO